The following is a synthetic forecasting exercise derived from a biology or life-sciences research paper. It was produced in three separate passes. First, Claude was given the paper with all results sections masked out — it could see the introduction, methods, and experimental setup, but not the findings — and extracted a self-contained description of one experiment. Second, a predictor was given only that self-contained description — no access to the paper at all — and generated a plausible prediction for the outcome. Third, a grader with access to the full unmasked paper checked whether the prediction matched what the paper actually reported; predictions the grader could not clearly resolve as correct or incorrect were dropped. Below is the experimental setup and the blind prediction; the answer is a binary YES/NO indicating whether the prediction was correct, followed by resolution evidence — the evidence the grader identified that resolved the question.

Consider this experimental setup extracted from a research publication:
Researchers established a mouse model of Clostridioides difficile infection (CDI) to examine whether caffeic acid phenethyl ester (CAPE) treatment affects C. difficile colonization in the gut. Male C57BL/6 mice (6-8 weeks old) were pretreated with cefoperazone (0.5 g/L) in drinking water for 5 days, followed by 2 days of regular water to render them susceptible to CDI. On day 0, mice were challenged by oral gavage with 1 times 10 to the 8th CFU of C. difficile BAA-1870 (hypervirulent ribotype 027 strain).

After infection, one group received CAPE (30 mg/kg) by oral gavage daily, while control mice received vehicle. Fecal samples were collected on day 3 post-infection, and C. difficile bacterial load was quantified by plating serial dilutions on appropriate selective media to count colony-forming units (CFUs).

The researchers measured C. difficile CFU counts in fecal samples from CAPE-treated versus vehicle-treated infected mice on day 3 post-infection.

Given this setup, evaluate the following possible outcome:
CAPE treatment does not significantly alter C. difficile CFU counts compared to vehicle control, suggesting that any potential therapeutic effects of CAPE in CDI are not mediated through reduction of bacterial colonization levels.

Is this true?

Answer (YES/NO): NO